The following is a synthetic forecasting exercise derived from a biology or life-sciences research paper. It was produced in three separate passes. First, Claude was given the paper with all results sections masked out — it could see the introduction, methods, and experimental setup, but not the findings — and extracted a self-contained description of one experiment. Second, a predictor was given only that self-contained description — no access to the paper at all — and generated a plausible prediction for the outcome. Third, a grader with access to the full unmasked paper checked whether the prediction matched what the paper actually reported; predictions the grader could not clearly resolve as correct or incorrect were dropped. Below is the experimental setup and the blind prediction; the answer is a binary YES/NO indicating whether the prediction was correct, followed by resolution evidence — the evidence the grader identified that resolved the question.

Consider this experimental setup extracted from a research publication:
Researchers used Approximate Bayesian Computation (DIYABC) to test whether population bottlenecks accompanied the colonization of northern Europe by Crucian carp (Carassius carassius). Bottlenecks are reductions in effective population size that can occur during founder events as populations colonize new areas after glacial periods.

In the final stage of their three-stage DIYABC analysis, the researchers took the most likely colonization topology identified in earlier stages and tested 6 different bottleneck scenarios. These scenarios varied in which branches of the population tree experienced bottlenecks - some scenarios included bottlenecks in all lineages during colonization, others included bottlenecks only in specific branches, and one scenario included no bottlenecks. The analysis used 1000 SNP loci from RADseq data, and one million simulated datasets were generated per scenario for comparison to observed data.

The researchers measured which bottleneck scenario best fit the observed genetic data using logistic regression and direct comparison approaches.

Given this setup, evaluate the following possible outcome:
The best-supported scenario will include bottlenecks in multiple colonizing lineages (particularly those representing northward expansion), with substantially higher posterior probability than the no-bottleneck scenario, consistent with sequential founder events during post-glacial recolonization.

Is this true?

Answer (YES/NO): YES